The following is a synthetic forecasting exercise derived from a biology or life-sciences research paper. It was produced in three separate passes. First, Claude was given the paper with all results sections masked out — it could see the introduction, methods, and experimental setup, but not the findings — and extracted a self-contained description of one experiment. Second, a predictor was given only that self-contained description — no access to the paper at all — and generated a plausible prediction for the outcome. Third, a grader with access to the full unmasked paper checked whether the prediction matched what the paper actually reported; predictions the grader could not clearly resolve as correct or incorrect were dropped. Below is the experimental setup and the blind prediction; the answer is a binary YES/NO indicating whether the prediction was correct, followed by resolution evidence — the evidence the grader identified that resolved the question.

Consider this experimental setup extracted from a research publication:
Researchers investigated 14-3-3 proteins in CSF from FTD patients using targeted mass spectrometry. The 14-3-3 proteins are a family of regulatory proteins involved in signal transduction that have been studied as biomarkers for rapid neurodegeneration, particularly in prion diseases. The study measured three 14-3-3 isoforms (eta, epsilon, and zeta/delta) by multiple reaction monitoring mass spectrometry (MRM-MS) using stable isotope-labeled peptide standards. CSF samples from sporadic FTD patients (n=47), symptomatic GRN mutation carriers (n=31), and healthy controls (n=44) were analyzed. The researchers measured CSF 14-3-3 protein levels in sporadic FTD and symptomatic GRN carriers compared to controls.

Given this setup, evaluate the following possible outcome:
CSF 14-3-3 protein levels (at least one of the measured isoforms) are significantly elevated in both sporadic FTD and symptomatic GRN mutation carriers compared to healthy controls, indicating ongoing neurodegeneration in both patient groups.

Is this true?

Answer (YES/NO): NO